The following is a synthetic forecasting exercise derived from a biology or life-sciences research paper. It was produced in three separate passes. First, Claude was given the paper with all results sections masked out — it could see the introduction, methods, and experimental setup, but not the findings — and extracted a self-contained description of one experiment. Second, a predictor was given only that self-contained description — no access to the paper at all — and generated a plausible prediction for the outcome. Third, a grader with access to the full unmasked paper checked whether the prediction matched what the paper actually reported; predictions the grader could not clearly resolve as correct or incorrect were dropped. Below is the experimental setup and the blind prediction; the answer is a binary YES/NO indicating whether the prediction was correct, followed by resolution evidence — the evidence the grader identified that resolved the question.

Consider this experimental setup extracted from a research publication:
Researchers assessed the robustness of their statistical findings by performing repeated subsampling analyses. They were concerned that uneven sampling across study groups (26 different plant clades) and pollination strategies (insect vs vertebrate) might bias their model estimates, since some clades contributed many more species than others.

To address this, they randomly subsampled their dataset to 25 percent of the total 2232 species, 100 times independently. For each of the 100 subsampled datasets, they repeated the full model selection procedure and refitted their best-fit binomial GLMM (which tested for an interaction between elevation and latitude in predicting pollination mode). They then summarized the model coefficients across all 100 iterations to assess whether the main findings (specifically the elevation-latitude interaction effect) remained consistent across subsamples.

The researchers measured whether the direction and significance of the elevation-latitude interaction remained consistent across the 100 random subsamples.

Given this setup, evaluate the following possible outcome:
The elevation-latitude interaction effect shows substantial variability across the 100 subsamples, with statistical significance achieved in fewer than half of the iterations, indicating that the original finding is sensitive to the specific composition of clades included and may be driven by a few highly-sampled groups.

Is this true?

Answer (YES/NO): NO